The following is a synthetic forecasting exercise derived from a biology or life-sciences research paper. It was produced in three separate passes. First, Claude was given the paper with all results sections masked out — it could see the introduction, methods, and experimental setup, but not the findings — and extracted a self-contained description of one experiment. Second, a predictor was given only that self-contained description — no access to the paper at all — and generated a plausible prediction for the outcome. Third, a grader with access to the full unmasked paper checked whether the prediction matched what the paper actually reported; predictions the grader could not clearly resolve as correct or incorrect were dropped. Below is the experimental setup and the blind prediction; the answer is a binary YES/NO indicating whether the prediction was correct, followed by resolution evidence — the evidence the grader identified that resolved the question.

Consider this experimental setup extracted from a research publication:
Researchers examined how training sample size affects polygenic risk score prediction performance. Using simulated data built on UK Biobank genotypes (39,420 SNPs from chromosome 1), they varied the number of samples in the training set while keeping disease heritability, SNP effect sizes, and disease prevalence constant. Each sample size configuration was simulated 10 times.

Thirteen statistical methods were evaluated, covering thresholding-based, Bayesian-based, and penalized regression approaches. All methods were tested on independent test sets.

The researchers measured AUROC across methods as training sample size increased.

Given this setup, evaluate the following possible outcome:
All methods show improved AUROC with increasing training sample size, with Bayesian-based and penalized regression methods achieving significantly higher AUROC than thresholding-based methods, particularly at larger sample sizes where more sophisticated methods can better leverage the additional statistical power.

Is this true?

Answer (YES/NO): NO